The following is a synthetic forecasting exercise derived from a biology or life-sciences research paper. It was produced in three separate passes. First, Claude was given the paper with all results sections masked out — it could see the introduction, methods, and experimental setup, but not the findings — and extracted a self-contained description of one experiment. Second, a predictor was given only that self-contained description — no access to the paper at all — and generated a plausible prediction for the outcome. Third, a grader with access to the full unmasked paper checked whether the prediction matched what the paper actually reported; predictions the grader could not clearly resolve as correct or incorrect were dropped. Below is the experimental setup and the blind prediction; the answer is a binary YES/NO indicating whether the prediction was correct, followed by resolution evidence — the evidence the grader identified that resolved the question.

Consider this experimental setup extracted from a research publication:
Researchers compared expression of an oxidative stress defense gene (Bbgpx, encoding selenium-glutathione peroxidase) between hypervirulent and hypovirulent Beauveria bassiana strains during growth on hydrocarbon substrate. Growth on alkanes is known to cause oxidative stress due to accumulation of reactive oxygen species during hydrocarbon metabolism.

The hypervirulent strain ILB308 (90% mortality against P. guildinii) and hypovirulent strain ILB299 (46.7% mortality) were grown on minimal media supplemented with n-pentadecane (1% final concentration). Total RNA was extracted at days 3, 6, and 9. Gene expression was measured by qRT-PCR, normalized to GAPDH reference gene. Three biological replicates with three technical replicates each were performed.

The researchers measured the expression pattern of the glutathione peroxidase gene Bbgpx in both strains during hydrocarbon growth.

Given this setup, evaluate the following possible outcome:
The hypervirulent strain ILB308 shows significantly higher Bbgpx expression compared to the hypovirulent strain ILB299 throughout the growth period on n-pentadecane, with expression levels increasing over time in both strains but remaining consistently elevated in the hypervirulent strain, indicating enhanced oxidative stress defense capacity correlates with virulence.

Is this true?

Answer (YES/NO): NO